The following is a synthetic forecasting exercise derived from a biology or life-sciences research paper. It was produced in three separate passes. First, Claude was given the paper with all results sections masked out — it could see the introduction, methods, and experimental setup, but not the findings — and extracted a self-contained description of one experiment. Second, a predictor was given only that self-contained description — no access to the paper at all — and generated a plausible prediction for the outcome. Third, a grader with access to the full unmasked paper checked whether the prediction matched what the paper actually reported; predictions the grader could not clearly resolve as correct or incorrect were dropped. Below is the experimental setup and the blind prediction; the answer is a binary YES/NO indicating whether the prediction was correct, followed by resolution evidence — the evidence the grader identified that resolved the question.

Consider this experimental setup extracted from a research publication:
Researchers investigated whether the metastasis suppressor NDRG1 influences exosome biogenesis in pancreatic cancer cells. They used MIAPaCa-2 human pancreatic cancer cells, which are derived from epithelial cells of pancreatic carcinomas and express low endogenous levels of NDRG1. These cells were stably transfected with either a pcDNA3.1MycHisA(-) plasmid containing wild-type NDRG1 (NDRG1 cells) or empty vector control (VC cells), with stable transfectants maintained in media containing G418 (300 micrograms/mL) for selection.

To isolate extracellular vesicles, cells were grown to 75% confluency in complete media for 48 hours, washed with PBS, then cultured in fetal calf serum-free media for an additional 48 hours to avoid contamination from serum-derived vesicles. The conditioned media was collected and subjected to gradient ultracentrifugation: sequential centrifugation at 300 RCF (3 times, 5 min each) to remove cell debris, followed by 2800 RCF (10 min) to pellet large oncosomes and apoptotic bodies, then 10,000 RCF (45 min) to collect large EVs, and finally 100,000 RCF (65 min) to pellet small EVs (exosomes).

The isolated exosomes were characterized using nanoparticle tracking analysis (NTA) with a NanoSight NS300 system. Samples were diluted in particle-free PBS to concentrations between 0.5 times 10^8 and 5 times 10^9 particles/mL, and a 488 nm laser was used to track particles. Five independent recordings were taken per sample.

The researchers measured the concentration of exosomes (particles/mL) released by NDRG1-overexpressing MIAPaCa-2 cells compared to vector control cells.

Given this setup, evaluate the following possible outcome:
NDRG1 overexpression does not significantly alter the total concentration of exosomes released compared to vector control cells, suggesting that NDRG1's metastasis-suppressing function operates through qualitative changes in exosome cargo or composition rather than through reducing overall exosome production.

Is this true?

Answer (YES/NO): NO